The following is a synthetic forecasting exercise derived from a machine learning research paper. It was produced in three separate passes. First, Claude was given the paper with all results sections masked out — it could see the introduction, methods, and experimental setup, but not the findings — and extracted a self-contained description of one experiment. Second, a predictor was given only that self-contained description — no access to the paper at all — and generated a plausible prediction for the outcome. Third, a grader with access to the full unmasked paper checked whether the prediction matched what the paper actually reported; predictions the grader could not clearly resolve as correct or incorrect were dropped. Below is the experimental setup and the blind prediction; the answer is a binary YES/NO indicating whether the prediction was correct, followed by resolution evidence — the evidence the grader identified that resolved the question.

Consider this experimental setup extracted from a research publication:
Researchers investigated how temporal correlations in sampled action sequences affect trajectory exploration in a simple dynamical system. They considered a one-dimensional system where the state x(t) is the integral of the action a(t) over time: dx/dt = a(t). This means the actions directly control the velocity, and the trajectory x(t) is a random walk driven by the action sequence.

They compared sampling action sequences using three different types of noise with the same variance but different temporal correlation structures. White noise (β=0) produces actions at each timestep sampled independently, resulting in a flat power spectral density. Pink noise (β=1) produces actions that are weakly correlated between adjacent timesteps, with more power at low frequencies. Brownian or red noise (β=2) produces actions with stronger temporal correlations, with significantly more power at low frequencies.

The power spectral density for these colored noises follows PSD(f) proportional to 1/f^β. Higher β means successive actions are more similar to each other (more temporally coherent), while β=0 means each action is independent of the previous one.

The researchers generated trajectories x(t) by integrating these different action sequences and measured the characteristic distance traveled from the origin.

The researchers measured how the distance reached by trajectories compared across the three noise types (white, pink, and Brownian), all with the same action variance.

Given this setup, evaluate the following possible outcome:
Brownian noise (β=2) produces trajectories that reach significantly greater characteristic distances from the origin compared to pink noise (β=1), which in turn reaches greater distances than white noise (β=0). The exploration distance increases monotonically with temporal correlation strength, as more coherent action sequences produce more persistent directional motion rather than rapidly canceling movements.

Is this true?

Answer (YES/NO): YES